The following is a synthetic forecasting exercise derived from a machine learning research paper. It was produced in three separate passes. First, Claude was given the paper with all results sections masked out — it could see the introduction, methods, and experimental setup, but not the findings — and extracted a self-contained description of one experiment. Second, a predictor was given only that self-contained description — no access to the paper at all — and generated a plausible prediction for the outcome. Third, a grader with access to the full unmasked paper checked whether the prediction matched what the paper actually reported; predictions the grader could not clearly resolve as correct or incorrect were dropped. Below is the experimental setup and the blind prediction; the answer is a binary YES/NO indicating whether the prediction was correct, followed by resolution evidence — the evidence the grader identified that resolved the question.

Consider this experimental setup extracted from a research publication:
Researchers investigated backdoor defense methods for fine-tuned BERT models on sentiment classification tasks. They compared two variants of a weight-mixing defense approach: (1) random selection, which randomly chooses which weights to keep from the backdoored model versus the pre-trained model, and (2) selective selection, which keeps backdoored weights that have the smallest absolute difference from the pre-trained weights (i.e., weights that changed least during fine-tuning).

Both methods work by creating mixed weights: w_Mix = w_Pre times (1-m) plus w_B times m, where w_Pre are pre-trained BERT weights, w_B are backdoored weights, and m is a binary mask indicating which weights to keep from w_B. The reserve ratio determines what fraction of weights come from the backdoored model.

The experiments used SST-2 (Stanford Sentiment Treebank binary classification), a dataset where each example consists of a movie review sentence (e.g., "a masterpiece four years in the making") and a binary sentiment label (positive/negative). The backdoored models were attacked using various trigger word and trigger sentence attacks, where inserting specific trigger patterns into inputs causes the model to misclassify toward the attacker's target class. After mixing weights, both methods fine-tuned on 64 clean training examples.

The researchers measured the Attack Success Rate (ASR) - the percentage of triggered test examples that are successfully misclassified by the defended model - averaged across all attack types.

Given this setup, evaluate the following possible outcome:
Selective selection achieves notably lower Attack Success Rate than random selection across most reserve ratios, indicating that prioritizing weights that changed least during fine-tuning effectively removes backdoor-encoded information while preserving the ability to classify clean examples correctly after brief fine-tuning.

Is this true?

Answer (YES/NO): NO